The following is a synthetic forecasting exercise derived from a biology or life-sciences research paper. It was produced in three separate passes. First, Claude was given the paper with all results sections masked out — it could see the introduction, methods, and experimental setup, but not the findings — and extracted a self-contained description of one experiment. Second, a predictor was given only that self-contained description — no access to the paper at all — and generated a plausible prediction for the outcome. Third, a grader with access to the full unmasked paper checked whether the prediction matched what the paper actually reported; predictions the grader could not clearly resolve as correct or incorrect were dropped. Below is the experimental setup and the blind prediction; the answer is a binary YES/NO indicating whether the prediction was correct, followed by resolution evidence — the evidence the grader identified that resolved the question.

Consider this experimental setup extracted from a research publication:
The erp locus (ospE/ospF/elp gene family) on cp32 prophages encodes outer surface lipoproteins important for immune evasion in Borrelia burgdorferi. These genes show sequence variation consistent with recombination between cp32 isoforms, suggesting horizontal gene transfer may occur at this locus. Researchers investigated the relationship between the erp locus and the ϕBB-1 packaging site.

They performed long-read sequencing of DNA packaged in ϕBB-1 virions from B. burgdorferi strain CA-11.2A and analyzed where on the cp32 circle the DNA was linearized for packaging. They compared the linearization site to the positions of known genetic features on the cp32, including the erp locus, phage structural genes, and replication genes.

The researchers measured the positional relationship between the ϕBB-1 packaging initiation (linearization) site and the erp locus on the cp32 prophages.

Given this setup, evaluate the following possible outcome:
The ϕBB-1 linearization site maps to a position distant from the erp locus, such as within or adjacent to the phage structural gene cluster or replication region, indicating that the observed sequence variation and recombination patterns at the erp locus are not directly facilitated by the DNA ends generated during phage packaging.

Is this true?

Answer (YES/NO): NO